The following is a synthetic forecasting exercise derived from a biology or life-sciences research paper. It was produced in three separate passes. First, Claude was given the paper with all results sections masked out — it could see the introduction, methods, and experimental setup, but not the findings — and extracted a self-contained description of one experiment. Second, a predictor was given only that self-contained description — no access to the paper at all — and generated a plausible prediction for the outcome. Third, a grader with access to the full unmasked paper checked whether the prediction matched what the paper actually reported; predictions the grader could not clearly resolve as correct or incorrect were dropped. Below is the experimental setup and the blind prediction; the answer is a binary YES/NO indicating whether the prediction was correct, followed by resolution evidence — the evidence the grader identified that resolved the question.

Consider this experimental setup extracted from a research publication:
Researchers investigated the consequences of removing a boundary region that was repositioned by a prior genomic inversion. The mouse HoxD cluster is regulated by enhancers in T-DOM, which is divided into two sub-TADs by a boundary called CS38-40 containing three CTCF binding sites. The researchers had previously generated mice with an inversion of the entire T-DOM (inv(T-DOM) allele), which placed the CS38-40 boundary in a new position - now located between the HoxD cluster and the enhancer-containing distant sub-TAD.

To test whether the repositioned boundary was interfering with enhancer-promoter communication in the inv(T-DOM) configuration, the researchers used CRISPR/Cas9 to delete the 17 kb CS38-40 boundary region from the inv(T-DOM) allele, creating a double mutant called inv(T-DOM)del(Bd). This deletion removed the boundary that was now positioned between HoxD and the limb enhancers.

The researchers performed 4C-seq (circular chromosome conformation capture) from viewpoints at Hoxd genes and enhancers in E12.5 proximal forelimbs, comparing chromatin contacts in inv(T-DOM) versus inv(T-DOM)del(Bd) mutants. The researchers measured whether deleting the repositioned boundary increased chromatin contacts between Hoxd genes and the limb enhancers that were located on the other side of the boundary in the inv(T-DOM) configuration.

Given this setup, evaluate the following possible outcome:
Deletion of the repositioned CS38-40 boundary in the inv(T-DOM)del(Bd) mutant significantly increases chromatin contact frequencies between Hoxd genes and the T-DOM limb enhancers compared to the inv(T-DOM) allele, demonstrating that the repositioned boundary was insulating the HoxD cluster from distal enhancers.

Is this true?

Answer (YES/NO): YES